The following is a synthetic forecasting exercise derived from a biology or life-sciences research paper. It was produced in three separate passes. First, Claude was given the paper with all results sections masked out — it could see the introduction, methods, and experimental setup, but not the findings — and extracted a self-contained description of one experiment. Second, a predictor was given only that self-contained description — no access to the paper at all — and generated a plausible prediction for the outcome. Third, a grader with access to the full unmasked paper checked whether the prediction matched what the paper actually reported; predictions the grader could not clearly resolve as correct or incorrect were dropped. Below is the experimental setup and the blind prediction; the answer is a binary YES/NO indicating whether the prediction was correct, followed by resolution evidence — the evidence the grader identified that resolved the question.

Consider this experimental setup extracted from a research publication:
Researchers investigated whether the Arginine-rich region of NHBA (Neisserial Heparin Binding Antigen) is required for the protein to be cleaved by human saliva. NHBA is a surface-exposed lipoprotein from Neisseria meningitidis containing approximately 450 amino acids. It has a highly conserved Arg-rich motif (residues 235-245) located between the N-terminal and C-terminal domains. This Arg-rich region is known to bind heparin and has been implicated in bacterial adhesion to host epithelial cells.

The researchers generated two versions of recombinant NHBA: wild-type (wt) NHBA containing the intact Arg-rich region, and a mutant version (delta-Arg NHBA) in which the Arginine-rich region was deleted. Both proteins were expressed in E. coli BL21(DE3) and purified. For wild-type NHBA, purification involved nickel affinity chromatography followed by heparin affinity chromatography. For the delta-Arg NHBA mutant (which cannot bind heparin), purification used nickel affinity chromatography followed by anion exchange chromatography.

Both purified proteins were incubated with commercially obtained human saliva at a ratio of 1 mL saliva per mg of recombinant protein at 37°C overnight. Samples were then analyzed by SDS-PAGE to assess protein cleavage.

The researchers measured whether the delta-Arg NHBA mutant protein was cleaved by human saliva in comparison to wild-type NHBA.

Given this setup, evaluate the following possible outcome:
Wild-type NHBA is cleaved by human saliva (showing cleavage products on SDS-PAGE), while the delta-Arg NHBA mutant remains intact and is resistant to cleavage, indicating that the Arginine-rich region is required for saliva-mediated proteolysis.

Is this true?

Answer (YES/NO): YES